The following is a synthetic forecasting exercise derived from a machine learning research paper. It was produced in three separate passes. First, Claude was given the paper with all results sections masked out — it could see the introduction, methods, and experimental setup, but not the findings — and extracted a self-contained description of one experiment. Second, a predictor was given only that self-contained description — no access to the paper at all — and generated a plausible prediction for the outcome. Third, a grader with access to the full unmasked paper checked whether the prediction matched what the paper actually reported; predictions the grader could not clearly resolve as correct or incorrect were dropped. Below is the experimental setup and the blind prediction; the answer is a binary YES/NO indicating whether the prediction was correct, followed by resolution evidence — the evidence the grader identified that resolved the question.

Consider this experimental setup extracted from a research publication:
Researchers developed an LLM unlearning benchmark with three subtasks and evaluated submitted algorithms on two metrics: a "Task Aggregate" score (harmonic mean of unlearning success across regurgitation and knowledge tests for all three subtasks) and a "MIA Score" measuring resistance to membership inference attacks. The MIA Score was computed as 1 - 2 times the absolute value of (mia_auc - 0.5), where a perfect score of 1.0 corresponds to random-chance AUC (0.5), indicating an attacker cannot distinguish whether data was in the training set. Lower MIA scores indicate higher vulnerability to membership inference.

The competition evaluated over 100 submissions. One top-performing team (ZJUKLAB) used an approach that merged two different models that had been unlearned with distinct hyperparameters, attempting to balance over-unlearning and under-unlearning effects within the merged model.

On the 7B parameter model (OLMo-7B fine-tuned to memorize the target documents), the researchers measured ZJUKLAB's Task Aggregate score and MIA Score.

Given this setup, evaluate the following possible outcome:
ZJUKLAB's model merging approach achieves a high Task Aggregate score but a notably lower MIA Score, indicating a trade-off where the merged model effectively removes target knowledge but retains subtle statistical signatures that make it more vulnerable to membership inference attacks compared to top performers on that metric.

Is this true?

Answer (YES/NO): YES